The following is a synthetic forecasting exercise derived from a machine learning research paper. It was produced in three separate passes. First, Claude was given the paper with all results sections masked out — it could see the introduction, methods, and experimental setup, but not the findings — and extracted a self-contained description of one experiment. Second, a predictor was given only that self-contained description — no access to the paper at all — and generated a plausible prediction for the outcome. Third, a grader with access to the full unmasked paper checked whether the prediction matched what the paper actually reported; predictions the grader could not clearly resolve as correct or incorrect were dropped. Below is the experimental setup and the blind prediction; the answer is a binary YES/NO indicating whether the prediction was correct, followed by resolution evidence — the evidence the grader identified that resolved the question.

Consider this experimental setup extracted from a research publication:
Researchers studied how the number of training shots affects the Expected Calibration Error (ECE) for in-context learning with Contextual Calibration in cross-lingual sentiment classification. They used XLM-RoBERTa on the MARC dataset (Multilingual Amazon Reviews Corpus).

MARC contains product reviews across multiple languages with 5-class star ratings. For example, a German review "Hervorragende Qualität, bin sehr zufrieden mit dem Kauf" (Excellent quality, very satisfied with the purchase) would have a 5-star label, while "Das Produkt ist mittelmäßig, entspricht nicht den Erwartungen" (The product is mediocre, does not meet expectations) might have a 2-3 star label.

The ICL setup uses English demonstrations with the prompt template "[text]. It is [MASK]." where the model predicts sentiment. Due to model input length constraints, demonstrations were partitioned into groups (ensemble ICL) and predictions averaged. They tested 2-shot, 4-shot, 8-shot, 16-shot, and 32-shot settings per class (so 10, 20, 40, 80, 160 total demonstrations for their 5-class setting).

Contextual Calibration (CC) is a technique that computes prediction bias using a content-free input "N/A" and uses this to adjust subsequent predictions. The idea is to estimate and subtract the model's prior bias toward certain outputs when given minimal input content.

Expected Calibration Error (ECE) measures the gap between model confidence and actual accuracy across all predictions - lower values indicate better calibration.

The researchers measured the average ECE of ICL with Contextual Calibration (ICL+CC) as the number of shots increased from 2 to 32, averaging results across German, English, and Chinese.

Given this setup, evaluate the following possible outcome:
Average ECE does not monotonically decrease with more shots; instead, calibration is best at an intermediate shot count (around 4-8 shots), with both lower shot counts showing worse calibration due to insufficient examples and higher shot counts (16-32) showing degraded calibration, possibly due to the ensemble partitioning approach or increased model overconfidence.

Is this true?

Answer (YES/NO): NO